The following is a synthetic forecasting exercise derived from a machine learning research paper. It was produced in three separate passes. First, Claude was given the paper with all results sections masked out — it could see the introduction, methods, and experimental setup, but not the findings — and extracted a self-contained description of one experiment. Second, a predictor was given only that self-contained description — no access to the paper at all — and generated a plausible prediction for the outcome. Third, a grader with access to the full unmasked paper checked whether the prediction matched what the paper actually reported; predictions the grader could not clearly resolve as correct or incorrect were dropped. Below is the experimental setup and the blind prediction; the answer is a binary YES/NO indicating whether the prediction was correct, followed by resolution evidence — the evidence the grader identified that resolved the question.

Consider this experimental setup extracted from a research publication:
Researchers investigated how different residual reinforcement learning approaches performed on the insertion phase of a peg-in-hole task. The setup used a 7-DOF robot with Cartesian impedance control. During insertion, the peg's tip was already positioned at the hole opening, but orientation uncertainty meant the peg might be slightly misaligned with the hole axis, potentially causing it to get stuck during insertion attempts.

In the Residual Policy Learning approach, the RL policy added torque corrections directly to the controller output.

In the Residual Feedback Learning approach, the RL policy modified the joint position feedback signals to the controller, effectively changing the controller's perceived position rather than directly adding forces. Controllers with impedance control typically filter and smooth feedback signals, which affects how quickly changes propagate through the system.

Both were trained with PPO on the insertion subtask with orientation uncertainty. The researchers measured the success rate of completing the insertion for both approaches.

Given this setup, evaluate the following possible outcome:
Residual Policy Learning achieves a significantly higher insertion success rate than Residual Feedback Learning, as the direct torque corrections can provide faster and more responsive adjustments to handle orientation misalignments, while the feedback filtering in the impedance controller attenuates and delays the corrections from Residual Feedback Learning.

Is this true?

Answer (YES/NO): YES